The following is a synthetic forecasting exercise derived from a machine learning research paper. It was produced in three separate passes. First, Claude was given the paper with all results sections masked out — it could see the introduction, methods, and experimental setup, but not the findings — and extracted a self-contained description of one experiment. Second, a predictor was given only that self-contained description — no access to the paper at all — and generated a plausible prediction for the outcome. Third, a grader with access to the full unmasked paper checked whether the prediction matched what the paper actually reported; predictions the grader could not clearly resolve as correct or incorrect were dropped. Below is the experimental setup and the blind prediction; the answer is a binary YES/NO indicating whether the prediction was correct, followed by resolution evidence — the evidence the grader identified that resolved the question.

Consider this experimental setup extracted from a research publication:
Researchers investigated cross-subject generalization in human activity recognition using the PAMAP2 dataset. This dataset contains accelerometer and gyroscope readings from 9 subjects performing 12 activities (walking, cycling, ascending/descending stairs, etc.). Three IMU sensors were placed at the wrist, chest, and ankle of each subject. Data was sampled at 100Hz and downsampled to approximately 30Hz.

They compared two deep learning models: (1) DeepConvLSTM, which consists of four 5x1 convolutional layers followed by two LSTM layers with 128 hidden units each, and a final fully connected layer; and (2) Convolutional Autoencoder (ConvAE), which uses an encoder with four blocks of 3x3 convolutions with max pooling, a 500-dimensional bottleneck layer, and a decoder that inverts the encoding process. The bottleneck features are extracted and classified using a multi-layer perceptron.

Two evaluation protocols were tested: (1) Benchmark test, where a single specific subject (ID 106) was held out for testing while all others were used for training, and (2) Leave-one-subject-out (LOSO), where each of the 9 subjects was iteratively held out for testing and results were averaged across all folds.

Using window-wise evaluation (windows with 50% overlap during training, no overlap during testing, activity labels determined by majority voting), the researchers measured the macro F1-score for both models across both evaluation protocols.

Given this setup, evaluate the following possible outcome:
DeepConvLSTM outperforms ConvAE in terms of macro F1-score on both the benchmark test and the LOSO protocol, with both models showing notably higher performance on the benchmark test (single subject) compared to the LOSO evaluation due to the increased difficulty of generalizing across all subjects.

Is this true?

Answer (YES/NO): NO